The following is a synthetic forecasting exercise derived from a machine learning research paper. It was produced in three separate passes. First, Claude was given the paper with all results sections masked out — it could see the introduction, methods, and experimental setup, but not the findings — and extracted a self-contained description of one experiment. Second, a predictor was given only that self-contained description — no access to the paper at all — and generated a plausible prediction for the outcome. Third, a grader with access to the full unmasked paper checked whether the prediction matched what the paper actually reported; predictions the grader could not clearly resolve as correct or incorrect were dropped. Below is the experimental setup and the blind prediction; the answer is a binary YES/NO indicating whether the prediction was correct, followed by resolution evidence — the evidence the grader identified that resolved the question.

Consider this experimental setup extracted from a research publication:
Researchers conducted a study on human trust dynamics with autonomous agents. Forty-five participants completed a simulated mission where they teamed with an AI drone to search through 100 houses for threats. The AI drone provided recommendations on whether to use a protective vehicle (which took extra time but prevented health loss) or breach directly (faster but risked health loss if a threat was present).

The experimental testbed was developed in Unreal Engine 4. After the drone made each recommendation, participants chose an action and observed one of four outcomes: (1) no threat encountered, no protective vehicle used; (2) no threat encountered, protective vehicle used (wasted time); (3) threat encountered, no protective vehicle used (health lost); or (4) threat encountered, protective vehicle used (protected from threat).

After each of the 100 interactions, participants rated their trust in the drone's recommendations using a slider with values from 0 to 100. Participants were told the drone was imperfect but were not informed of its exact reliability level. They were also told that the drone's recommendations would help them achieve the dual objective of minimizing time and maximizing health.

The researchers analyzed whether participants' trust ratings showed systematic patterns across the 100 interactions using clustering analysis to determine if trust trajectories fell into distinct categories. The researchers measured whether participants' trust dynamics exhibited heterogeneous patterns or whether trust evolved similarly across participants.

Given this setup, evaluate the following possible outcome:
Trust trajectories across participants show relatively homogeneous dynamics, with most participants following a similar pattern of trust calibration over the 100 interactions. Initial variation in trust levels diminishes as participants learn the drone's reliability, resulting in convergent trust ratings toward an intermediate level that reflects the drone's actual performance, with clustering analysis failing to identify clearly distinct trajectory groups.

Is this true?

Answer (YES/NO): NO